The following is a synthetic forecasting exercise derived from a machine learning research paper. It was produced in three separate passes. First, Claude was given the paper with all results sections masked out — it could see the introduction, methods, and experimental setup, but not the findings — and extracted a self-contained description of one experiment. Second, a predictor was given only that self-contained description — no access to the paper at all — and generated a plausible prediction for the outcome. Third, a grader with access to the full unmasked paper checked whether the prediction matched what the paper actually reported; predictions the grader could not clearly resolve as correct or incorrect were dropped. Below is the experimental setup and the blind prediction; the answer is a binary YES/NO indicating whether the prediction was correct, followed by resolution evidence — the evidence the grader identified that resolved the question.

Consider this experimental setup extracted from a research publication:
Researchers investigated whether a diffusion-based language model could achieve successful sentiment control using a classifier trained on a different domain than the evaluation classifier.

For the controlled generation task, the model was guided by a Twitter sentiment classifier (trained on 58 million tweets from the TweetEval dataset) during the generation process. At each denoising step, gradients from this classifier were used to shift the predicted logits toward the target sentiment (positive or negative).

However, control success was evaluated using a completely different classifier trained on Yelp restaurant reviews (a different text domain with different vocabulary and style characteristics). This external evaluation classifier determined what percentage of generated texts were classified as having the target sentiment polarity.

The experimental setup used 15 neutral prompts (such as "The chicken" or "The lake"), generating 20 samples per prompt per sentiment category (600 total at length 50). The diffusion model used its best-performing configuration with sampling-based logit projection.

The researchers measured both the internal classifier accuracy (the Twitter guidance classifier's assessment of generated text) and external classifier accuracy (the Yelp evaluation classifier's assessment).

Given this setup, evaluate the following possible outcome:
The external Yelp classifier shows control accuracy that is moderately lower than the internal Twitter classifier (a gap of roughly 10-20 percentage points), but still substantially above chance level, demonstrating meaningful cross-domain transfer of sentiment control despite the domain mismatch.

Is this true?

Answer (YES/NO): NO